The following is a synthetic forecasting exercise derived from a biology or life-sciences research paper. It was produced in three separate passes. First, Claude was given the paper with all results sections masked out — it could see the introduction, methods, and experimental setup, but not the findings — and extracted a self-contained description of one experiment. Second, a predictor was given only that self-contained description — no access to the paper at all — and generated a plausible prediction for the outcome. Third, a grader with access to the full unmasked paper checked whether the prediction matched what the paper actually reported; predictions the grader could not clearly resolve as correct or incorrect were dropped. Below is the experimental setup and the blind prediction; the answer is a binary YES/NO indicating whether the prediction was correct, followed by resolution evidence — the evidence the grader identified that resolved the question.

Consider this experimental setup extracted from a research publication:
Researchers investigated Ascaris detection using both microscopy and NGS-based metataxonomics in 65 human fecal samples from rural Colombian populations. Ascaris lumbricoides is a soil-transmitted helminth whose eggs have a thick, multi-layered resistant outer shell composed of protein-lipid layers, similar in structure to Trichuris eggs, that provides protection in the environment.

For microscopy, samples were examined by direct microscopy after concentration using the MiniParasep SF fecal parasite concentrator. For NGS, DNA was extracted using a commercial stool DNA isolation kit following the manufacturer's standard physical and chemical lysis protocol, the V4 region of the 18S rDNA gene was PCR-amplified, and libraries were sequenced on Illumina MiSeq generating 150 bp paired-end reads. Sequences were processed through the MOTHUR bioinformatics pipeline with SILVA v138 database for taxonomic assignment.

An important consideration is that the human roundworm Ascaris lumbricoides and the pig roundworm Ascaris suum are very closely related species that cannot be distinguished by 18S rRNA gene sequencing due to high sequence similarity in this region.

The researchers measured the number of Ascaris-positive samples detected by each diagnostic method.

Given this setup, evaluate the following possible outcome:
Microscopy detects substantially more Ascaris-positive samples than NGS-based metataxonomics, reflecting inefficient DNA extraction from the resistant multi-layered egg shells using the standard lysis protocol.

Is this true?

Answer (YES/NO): NO